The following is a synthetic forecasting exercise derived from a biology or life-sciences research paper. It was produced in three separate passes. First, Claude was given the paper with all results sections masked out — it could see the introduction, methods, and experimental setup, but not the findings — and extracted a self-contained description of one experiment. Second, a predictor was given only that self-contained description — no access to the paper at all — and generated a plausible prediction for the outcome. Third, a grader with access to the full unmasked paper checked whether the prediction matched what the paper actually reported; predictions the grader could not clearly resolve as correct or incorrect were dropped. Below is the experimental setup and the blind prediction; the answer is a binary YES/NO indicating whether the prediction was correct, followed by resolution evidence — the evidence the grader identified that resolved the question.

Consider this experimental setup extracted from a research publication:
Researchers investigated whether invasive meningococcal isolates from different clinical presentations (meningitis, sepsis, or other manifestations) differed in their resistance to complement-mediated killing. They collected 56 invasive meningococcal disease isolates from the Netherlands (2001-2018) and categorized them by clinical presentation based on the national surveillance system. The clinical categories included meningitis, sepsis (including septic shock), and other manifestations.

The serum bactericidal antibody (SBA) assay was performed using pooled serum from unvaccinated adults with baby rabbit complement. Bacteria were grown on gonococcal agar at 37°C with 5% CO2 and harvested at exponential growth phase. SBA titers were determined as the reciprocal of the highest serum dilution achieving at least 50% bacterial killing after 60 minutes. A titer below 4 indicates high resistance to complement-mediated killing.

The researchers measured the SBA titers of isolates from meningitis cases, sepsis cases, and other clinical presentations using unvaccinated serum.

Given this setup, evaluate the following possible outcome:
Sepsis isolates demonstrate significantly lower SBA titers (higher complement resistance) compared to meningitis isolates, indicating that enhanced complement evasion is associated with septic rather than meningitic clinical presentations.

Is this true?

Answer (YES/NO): NO